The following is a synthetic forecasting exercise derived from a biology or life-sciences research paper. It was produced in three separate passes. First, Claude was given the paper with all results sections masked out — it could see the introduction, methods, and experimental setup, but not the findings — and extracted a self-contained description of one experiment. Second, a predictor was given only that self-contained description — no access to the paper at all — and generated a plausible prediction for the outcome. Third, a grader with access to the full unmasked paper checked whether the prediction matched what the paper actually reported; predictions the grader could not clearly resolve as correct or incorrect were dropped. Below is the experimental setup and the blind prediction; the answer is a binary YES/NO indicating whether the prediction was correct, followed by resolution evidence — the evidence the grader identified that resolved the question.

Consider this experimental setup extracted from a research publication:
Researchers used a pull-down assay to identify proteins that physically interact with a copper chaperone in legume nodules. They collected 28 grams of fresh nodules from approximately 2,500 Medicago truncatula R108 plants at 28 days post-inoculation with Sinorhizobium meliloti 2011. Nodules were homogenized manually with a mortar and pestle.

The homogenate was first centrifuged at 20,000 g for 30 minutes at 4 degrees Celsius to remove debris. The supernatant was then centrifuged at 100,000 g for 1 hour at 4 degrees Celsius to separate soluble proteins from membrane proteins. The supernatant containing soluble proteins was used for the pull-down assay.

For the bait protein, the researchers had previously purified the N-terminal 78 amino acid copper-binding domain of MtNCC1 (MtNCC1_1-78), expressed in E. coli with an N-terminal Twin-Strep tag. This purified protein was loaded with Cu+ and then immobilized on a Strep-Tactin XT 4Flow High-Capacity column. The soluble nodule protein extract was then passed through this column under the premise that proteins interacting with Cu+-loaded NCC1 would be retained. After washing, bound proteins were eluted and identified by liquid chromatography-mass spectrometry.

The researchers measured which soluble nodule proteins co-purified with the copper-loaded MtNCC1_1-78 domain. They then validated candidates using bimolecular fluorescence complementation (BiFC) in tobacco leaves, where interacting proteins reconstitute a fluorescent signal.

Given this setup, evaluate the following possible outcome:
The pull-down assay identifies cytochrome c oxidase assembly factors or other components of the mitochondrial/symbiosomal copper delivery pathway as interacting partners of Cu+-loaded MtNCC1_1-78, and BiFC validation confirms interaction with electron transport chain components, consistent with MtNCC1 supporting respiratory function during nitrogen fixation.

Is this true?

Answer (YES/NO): NO